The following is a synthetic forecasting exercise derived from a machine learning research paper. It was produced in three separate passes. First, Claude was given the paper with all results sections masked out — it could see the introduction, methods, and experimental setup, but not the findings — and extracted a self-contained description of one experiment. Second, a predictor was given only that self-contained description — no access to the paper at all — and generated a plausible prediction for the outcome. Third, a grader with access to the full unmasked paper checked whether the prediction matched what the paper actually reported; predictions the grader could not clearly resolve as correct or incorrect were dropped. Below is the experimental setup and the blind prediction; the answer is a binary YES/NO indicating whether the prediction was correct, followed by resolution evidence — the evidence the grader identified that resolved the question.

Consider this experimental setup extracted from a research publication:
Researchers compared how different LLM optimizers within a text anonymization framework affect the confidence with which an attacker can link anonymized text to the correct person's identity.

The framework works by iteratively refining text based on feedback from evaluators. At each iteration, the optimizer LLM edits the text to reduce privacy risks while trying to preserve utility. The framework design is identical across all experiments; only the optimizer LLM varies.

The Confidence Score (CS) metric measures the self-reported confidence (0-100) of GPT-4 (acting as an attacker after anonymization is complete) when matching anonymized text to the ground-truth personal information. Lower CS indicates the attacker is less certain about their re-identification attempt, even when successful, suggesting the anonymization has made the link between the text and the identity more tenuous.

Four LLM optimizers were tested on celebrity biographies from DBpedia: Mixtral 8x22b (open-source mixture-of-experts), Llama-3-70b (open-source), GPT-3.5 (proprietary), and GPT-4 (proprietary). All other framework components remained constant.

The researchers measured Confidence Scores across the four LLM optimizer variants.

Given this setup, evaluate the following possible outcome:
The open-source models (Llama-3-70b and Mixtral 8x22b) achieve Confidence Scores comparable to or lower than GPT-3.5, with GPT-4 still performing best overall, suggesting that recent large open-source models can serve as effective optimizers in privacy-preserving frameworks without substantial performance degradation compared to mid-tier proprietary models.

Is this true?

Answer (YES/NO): YES